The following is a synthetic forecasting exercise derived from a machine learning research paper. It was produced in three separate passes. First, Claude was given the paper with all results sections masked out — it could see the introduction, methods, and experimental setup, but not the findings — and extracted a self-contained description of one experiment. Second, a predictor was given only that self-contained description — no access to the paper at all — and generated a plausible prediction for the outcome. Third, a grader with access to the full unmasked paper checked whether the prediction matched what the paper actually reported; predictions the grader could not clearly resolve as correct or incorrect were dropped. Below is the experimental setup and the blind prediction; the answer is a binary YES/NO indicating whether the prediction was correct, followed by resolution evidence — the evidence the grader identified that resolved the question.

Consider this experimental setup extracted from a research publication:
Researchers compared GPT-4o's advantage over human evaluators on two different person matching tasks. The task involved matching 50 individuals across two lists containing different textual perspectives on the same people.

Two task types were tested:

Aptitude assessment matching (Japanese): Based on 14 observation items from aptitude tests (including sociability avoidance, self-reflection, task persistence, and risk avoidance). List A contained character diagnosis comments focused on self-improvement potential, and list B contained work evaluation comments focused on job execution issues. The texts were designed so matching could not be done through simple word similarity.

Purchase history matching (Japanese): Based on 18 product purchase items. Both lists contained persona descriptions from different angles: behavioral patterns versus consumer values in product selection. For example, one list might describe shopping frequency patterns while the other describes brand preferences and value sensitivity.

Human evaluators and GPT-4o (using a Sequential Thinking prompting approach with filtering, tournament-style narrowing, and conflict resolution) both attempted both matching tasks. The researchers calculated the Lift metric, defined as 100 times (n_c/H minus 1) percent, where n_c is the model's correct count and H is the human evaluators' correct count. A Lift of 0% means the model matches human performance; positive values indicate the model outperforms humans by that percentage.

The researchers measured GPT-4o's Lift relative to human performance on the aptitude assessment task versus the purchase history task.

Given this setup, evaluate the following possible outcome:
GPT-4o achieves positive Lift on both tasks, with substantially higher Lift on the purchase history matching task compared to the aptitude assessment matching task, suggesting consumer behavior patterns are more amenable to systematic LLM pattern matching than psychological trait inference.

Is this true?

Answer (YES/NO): YES